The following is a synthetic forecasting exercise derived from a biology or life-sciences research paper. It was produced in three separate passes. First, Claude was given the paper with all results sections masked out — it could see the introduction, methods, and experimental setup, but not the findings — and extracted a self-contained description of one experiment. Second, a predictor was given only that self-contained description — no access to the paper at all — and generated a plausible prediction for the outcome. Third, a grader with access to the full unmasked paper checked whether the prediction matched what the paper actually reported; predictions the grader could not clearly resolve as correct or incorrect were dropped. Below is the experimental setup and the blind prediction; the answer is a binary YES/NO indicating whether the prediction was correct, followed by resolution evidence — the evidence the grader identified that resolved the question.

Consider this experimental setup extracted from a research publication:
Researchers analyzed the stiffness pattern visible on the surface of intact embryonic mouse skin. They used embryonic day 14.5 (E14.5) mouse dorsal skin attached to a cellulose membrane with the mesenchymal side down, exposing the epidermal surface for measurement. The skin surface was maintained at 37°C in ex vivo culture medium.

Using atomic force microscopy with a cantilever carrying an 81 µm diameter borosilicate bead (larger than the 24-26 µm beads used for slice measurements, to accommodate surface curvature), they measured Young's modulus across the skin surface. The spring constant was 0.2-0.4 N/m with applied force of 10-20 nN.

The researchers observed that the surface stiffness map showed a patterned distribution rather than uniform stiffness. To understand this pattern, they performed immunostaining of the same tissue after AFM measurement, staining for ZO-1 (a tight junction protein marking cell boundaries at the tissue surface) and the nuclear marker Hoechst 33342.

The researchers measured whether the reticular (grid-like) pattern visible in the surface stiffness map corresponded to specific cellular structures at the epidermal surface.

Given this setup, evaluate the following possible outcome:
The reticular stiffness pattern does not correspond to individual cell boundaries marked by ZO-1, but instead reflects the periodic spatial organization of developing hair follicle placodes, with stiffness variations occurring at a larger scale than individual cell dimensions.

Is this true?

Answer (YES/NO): NO